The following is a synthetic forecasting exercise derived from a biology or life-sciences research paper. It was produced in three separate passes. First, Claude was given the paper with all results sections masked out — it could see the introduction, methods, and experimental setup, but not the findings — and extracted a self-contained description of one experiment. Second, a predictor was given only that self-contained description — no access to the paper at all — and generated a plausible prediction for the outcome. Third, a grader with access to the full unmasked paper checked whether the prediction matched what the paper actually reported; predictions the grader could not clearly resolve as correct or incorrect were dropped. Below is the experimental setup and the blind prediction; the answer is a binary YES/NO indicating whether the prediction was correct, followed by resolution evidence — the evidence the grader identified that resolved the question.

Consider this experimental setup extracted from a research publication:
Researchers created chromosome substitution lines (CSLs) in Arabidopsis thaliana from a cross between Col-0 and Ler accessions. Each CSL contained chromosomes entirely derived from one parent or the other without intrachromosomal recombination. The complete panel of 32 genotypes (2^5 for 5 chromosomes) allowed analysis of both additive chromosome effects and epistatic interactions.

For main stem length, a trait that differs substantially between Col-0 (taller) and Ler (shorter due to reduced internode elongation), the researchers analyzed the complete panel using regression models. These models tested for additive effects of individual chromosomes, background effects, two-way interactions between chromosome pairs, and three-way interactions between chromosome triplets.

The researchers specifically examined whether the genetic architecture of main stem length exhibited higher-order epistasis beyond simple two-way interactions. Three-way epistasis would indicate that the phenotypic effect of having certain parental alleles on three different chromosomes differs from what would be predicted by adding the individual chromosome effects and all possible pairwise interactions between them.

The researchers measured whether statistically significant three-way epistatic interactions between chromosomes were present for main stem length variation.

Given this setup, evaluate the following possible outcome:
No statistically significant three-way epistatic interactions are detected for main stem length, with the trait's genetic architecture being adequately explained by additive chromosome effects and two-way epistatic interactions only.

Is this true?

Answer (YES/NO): NO